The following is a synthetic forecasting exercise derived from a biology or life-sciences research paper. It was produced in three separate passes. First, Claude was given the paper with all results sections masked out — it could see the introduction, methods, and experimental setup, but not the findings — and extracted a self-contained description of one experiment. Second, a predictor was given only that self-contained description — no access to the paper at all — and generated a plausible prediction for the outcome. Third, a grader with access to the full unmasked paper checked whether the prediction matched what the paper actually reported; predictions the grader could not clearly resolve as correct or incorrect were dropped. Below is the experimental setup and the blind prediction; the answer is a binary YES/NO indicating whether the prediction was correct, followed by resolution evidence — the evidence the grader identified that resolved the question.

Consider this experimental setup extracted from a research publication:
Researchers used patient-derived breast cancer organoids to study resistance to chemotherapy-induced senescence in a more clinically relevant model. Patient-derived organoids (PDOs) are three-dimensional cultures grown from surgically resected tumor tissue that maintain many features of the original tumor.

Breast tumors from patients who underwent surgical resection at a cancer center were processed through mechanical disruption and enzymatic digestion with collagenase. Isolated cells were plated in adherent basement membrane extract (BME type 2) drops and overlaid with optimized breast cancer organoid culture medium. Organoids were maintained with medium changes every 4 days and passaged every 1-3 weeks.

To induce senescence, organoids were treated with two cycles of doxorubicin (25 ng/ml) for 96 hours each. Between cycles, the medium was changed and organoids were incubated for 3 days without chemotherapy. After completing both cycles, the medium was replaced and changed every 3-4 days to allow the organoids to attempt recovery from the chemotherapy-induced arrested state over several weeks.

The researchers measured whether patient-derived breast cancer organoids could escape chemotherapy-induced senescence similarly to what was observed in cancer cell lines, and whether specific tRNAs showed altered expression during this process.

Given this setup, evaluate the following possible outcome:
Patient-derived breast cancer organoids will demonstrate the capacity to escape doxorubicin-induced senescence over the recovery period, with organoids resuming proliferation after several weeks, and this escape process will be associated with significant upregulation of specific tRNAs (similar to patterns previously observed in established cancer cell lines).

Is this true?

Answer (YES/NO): YES